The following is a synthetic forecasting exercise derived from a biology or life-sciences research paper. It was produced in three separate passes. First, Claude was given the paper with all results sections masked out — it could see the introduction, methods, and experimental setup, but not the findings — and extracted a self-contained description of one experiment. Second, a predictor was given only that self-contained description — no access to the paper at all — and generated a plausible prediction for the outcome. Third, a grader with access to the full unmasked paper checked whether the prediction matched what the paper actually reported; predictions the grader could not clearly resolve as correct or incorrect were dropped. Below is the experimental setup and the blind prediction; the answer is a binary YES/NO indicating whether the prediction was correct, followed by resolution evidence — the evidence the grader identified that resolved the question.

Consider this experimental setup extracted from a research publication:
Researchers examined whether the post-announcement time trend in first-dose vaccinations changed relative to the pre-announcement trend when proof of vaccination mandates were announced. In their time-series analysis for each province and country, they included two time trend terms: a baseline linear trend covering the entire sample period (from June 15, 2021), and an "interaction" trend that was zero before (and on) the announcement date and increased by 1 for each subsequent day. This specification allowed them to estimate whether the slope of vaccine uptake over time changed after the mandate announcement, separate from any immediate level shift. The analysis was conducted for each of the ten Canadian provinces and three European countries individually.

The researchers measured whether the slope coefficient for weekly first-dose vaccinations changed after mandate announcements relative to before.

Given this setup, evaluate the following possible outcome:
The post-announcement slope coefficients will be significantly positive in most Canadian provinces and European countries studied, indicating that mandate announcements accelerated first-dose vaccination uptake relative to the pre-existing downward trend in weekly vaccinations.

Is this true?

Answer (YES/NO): NO